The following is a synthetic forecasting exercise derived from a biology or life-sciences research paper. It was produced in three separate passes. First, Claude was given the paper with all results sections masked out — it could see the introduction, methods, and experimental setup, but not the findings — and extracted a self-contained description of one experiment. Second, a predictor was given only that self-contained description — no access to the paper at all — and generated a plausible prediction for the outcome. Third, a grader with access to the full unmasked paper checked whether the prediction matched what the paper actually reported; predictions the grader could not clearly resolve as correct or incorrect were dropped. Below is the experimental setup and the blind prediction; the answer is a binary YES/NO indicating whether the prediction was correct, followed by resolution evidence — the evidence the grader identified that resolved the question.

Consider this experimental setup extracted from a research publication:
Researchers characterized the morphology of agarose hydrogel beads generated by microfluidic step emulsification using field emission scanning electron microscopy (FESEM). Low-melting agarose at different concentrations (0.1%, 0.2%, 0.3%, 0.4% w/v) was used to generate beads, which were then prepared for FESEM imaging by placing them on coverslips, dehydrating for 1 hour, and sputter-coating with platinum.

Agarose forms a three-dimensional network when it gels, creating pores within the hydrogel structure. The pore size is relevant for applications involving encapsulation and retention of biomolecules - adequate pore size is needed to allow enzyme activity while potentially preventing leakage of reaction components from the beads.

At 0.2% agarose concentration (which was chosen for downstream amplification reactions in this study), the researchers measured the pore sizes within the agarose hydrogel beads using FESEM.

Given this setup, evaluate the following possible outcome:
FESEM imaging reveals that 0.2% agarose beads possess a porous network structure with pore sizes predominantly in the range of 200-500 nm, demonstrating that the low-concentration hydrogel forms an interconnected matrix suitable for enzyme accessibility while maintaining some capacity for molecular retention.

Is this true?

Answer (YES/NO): NO